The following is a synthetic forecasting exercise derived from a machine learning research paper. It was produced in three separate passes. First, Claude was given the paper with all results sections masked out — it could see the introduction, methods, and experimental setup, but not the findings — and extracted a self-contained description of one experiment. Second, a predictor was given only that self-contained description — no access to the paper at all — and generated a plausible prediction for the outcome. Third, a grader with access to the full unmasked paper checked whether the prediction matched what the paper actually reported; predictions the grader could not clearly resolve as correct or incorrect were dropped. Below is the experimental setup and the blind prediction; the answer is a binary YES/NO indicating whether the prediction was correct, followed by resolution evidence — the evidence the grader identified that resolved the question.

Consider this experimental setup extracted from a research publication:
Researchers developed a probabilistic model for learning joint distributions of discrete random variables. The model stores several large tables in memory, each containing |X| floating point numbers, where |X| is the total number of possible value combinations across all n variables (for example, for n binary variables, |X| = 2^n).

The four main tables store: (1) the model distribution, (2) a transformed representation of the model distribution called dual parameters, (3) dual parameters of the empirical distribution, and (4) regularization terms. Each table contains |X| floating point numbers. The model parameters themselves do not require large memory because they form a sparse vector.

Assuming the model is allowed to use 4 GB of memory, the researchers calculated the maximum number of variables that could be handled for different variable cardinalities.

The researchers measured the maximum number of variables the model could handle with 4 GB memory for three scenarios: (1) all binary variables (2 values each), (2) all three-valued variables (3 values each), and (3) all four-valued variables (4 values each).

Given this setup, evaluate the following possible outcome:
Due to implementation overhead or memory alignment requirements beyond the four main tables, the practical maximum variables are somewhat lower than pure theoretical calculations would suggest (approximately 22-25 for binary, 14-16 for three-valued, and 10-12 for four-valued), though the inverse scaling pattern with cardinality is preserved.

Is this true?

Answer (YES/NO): NO